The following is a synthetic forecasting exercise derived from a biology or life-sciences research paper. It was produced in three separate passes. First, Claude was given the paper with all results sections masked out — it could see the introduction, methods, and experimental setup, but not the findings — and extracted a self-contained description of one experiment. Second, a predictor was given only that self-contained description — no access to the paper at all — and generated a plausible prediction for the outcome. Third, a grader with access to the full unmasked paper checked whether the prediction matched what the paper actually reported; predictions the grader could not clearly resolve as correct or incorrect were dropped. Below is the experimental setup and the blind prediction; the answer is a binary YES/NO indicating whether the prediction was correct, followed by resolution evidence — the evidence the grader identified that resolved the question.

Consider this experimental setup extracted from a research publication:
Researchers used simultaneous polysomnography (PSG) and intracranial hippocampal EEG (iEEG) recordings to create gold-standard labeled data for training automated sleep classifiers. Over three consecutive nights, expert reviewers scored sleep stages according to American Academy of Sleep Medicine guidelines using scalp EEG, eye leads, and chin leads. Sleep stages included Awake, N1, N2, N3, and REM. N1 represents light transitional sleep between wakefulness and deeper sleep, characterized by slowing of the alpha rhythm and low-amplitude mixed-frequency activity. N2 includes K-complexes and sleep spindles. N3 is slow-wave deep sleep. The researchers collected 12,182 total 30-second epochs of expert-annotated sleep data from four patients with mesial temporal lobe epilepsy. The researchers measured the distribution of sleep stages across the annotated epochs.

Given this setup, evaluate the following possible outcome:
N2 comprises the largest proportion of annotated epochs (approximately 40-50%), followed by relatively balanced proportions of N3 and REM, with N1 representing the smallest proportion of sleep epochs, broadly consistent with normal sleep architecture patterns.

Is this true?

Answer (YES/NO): NO